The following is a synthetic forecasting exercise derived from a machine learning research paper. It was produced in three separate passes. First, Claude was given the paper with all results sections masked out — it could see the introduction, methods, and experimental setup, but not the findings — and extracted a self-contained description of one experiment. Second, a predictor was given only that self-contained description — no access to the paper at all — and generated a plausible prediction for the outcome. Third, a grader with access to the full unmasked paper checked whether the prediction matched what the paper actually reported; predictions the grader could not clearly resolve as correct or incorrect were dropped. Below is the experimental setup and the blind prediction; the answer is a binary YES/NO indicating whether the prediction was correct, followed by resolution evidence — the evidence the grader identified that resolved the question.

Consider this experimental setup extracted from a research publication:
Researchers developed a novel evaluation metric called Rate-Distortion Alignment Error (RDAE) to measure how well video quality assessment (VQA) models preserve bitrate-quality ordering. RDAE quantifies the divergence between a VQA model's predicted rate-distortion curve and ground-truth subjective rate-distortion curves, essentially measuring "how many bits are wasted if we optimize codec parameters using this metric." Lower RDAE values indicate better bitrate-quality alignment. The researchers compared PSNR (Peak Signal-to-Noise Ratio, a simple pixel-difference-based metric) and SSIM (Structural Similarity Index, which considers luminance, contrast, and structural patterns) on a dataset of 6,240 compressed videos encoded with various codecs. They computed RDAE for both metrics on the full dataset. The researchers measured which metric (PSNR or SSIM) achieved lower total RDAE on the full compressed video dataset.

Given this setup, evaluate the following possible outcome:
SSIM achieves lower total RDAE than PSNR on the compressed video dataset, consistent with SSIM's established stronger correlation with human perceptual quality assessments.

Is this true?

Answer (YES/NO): YES